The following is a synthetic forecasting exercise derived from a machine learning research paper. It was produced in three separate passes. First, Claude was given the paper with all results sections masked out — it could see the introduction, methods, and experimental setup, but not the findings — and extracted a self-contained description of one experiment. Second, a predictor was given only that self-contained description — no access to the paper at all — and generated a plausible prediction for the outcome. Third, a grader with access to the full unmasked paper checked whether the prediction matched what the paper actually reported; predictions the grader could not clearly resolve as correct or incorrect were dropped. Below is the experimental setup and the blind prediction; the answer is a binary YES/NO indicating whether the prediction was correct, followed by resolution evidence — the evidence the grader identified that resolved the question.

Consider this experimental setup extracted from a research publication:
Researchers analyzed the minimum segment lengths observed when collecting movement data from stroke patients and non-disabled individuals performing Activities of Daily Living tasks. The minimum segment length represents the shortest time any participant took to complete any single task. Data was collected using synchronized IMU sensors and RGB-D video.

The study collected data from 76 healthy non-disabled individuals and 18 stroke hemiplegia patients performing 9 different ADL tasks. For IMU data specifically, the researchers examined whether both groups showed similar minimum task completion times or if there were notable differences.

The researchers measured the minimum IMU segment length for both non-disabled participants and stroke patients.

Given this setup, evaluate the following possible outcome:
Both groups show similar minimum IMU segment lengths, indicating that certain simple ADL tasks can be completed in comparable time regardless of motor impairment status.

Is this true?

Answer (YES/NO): YES